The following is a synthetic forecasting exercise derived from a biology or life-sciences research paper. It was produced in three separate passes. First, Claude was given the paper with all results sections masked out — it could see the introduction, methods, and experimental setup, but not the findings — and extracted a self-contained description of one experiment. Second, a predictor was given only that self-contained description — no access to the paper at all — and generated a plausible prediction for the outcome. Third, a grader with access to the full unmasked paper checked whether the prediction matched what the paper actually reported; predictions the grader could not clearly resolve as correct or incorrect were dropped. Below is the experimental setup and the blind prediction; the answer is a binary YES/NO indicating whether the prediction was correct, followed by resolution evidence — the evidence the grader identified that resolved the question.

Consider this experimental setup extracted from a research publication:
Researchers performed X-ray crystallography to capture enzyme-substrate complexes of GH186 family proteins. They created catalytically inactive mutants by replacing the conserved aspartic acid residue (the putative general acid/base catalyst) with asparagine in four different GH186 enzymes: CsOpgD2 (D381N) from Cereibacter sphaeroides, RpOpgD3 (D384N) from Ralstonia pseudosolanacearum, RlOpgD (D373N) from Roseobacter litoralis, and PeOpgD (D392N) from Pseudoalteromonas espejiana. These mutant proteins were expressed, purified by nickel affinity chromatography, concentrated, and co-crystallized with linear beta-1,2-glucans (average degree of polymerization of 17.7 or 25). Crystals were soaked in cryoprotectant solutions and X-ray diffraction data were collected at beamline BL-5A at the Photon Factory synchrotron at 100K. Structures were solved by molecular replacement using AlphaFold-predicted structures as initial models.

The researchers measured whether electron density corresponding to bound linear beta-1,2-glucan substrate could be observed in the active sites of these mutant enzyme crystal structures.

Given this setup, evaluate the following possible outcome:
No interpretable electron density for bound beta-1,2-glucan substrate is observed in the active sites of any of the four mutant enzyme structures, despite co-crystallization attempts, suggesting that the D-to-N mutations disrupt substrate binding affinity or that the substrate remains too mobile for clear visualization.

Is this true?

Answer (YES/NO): NO